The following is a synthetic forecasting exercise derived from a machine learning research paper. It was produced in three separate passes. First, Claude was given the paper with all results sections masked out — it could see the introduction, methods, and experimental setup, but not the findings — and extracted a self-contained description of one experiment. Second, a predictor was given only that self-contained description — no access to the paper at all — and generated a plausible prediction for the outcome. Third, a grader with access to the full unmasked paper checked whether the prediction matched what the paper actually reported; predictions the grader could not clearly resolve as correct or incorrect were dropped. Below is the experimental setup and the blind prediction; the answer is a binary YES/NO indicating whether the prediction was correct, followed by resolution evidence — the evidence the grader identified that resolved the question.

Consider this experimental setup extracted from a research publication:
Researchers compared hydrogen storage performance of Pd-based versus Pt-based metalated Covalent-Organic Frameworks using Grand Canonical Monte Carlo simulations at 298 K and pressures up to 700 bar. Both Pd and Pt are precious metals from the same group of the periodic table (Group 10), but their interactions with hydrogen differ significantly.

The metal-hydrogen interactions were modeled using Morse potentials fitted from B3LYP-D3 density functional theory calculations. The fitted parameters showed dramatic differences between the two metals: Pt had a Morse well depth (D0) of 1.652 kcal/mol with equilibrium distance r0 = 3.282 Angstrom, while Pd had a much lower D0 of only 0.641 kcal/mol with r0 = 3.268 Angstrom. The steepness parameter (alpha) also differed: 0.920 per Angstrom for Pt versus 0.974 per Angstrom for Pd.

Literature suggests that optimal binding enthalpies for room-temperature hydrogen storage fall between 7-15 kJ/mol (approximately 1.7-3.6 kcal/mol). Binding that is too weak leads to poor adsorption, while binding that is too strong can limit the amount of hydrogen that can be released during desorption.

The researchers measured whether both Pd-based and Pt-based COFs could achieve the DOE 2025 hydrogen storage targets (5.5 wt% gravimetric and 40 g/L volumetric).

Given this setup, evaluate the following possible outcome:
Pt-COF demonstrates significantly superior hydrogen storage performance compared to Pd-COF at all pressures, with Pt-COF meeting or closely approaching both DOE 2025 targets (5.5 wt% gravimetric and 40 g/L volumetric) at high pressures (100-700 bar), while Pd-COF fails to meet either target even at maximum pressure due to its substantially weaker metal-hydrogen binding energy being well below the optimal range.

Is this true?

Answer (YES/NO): NO